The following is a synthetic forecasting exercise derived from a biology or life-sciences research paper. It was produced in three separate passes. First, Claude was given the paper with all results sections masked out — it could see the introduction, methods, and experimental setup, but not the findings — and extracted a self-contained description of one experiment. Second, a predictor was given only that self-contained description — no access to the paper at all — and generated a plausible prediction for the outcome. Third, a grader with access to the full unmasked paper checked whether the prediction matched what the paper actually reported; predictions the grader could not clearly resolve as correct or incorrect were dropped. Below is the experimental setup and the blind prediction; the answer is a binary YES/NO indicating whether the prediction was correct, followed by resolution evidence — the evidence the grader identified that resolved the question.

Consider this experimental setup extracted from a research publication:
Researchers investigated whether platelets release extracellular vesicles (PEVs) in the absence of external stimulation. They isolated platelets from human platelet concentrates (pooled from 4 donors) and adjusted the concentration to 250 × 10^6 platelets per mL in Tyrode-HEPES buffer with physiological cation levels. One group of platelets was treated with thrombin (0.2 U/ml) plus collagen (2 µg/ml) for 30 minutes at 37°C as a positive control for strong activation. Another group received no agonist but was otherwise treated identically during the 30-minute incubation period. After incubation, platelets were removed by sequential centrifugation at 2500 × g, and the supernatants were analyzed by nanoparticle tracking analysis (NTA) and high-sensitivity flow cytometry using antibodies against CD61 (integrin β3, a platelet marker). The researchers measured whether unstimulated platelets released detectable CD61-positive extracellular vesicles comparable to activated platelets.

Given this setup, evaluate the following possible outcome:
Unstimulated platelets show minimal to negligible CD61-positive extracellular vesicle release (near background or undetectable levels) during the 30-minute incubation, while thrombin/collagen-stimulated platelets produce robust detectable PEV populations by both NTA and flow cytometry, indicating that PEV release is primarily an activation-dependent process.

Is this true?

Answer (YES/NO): NO